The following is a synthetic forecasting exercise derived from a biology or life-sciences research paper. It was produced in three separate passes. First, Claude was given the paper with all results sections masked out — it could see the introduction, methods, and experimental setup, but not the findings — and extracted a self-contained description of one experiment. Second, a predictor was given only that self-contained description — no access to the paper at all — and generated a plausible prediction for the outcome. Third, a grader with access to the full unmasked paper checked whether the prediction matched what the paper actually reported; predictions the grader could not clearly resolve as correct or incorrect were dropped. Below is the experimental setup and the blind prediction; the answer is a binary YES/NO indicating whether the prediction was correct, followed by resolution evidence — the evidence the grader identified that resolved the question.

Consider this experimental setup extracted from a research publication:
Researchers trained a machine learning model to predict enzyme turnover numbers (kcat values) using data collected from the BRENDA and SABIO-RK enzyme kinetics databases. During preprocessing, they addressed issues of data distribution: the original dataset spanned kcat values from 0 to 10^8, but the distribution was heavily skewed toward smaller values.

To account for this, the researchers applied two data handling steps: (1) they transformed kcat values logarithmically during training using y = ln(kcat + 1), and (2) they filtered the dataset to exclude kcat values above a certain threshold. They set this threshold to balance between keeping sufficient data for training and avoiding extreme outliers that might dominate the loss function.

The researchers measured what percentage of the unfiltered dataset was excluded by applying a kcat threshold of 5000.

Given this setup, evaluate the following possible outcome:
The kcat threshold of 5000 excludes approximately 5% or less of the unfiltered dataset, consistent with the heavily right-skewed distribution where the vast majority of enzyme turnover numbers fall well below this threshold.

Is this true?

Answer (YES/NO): YES